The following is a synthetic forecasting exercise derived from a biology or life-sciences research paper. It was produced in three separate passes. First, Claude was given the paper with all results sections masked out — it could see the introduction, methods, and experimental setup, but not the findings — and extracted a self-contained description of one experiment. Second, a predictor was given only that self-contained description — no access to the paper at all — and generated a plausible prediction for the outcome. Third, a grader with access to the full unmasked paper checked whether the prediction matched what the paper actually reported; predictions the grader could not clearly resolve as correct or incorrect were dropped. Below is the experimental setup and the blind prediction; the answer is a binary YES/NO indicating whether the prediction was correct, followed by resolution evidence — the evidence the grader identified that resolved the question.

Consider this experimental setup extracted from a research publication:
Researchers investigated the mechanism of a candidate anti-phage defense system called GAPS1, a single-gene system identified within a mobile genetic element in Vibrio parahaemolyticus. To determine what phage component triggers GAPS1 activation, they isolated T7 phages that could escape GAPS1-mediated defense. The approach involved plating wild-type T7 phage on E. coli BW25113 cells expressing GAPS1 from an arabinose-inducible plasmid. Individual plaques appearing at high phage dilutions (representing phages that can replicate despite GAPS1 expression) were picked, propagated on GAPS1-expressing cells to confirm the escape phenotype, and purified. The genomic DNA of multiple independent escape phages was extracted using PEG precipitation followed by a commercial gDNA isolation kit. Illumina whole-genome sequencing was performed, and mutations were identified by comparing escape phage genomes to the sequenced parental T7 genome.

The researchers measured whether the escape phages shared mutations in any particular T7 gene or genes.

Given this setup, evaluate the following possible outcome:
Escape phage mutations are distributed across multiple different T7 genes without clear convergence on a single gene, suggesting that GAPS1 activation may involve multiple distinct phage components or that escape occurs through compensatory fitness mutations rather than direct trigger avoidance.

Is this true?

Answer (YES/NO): NO